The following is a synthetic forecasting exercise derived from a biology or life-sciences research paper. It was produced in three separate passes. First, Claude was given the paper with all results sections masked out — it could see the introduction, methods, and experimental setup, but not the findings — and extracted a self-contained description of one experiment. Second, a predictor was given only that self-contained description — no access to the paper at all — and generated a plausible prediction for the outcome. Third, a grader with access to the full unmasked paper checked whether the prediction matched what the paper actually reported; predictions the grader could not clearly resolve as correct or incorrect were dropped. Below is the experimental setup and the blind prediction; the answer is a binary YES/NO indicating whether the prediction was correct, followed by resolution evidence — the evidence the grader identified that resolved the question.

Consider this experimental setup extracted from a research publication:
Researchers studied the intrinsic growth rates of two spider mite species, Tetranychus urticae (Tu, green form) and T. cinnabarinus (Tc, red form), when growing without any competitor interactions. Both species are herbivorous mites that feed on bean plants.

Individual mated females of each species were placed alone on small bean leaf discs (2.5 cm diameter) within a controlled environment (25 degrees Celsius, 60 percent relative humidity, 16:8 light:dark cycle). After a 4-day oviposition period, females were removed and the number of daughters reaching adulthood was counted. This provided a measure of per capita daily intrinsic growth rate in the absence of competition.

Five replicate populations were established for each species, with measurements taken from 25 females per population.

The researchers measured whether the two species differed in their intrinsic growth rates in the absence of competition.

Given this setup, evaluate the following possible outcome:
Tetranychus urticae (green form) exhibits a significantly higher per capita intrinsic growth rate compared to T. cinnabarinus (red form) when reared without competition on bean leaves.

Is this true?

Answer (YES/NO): NO